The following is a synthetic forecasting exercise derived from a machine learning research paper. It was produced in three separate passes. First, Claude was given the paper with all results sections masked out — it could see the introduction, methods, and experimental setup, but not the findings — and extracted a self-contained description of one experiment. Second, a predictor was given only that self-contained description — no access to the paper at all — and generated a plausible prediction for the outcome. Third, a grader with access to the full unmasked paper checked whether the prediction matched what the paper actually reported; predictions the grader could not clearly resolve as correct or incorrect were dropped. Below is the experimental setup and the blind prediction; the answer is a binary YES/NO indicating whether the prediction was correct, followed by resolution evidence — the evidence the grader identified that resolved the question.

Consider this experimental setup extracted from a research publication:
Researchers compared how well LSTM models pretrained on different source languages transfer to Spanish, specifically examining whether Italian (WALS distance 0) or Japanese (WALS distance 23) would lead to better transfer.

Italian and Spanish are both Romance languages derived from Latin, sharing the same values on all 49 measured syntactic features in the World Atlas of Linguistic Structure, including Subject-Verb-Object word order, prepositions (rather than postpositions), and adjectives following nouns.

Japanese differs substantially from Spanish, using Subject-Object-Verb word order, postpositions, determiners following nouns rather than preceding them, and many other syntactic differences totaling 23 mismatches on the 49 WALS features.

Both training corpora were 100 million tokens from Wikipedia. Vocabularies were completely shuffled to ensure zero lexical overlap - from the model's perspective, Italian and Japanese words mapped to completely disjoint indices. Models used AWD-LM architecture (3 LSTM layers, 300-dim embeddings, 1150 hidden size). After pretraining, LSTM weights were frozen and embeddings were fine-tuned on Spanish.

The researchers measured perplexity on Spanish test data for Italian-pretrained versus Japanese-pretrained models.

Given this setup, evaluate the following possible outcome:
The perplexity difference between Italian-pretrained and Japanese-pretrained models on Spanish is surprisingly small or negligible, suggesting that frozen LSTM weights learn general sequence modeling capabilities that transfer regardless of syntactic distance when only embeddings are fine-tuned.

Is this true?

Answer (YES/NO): NO